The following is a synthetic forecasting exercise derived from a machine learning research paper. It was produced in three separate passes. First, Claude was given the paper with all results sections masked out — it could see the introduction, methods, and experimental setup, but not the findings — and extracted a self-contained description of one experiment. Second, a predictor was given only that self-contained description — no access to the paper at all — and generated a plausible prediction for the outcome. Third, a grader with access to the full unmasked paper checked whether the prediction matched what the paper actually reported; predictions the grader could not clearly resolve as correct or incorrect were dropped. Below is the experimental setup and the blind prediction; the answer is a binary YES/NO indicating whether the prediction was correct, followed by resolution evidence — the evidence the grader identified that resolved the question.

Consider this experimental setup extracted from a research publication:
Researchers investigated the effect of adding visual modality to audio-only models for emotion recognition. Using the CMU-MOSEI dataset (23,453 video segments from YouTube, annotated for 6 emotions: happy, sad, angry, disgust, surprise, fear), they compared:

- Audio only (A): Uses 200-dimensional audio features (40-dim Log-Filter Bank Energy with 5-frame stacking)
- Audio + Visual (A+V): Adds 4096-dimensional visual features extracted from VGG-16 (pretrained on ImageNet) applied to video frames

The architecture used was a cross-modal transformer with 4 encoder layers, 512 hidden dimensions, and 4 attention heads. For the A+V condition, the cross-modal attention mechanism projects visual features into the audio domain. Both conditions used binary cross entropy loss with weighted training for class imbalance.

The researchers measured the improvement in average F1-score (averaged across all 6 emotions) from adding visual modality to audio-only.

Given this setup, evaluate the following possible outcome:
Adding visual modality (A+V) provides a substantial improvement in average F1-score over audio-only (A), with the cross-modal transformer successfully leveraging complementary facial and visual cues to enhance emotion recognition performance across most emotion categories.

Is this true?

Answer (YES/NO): NO